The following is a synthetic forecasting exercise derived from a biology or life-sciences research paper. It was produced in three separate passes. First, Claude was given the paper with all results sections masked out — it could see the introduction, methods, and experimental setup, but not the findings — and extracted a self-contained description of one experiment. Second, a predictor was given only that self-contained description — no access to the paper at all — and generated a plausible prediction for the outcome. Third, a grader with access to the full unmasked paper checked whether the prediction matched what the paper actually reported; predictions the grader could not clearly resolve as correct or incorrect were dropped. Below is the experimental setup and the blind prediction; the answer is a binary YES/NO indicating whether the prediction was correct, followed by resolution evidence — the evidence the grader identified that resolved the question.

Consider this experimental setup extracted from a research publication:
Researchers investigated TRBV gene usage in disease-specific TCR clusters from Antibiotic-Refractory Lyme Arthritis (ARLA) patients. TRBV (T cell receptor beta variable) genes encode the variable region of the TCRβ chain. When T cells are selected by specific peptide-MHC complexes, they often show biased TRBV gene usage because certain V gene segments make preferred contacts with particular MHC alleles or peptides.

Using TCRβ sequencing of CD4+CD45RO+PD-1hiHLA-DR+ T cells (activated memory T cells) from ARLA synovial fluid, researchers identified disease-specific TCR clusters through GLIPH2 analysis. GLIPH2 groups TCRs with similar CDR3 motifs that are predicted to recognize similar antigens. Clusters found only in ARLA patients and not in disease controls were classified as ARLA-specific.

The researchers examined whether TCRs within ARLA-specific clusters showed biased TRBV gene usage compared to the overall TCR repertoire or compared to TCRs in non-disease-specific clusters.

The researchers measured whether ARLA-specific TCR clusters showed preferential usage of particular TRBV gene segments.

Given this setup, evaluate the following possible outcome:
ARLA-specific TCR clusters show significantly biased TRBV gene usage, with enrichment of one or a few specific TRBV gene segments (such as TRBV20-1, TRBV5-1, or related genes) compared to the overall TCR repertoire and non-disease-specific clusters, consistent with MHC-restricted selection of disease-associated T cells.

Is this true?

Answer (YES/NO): NO